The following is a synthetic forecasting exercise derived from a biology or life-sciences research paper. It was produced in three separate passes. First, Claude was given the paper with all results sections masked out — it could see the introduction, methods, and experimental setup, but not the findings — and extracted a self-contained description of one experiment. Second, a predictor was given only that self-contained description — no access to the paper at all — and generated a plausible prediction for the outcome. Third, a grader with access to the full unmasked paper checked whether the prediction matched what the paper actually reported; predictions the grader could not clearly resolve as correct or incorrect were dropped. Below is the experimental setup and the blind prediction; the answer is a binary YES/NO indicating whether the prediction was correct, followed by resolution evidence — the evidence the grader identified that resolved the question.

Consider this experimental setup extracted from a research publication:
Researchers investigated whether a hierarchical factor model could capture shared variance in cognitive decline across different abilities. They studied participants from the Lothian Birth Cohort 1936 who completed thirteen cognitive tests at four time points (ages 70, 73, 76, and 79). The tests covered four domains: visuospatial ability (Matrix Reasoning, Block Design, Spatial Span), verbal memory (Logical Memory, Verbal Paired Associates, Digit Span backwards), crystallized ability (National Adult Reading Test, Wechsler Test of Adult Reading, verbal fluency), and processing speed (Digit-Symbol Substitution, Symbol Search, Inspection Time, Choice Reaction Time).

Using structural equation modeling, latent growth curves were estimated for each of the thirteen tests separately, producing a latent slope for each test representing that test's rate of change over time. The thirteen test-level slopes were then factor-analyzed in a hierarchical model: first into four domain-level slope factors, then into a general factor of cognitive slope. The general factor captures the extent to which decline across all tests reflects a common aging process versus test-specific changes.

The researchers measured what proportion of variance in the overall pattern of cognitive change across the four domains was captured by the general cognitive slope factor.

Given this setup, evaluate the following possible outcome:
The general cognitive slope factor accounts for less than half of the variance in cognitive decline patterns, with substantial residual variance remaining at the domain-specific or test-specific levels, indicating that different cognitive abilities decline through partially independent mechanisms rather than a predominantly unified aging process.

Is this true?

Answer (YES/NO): NO